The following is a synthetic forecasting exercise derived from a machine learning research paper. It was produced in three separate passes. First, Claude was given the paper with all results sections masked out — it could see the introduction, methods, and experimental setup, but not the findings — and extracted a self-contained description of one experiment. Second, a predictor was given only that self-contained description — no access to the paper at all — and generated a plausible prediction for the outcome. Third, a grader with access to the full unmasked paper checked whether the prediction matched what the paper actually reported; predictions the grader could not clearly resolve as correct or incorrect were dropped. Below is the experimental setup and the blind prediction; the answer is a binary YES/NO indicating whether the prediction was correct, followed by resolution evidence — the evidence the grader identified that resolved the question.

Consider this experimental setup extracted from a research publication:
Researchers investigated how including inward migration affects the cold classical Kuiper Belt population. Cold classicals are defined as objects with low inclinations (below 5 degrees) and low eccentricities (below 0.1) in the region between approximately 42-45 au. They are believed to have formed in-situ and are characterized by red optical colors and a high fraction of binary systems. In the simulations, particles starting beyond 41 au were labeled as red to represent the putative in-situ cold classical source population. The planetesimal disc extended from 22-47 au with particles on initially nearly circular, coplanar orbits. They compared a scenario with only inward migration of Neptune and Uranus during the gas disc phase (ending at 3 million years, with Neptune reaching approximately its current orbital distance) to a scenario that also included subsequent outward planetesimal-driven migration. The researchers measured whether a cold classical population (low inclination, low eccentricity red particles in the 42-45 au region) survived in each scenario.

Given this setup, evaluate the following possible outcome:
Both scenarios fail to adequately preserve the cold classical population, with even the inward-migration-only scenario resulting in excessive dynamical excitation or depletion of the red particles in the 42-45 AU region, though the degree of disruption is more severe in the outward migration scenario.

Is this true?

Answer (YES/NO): NO